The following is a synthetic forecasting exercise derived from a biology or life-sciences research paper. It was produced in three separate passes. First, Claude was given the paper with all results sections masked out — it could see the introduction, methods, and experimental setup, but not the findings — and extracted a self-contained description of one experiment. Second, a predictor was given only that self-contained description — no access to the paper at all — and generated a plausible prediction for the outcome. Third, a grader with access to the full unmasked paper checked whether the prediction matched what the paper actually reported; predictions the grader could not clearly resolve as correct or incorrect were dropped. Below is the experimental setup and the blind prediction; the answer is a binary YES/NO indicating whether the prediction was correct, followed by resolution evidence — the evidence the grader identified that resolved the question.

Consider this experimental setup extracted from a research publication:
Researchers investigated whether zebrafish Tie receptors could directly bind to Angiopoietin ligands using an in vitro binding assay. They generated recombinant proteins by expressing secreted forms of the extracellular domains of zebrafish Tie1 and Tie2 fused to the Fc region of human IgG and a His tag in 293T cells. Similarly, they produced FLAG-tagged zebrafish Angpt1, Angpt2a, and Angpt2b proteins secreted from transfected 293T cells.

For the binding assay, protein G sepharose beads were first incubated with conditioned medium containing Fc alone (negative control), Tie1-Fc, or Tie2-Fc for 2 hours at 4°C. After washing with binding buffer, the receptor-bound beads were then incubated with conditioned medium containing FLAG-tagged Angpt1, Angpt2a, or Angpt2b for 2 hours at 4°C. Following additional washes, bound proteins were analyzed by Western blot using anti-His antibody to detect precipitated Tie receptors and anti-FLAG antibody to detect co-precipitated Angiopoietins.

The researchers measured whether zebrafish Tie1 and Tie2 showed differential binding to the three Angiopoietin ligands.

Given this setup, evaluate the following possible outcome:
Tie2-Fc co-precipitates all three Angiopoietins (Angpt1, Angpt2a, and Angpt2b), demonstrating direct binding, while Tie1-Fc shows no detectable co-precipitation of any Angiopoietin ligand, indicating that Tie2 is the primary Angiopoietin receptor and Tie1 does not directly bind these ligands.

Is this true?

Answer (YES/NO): NO